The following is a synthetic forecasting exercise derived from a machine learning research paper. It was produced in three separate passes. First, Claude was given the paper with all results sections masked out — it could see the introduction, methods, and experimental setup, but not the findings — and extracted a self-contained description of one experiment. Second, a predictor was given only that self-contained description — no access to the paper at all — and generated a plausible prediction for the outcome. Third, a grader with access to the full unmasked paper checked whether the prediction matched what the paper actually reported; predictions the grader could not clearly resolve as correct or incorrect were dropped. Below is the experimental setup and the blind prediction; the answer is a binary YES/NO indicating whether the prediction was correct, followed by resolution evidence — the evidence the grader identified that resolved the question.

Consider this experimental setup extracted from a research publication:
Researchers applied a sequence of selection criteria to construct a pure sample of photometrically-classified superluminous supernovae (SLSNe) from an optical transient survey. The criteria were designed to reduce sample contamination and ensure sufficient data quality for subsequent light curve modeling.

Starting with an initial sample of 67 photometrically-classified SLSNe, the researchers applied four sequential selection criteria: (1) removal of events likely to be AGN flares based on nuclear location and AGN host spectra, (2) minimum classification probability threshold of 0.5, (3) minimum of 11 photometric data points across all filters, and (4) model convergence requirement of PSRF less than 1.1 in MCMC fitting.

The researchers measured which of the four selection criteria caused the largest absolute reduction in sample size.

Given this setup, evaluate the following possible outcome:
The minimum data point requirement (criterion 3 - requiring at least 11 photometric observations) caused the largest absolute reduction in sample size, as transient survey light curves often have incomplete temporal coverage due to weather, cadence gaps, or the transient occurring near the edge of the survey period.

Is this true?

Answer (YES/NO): NO